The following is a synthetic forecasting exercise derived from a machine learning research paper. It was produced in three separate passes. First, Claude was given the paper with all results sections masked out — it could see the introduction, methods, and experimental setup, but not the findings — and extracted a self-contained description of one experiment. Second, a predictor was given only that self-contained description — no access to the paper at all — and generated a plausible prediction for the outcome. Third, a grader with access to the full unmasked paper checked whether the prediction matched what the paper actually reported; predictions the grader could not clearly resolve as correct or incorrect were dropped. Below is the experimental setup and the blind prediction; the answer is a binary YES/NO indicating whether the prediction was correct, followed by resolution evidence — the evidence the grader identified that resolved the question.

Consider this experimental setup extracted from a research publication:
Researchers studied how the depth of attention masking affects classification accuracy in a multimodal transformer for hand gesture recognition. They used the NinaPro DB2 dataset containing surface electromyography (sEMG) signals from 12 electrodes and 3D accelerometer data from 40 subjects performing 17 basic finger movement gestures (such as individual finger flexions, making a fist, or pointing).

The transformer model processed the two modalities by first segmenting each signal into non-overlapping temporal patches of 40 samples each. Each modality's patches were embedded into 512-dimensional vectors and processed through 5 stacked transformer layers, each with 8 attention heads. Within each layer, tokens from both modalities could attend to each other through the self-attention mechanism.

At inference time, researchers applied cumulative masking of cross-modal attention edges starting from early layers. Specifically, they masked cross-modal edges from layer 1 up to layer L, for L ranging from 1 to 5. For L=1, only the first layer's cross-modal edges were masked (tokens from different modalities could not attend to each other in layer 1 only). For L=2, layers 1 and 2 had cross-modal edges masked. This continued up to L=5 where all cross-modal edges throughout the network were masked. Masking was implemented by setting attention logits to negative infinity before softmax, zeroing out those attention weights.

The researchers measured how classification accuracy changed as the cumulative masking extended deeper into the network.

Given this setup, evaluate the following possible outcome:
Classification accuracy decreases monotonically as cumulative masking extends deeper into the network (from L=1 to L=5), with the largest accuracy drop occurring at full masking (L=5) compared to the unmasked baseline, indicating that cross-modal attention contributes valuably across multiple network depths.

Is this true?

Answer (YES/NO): NO